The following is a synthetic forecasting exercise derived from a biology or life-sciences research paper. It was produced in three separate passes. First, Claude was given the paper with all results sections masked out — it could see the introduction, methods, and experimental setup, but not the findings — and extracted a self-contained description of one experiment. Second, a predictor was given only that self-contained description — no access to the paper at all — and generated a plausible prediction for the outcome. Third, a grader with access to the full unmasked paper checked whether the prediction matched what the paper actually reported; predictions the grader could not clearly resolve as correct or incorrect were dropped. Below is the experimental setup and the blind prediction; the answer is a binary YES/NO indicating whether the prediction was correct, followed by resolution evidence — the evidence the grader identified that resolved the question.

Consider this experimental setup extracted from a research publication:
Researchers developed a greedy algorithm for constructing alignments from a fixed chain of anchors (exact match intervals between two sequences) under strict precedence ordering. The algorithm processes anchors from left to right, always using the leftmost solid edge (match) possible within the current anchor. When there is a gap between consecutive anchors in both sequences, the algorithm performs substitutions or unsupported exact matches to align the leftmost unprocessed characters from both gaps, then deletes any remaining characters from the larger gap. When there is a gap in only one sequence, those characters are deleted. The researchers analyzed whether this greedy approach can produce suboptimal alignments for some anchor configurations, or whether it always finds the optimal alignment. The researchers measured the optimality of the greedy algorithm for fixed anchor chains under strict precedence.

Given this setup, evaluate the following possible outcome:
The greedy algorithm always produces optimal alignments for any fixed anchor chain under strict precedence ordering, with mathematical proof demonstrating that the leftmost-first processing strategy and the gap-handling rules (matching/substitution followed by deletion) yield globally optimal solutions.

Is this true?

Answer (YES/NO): YES